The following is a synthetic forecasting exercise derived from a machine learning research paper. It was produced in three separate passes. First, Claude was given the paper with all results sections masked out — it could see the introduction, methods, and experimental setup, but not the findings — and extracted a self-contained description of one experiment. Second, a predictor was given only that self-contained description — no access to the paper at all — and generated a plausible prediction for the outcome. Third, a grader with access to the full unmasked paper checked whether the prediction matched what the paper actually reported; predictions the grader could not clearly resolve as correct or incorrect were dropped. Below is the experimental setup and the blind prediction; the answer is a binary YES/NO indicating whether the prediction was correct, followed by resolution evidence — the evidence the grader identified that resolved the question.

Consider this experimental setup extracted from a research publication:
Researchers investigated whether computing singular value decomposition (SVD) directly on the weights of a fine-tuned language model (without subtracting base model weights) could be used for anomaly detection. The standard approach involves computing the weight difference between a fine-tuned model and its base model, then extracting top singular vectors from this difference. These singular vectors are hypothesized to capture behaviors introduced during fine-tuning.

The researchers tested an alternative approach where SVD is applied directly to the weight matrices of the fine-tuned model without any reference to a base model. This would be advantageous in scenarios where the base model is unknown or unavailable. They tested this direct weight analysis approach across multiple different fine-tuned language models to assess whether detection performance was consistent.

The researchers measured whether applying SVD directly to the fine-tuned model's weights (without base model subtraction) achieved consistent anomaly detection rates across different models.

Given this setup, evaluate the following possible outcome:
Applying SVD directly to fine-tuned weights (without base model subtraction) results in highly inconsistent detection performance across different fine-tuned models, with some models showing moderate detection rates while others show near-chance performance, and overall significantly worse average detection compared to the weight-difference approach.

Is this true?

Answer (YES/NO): NO